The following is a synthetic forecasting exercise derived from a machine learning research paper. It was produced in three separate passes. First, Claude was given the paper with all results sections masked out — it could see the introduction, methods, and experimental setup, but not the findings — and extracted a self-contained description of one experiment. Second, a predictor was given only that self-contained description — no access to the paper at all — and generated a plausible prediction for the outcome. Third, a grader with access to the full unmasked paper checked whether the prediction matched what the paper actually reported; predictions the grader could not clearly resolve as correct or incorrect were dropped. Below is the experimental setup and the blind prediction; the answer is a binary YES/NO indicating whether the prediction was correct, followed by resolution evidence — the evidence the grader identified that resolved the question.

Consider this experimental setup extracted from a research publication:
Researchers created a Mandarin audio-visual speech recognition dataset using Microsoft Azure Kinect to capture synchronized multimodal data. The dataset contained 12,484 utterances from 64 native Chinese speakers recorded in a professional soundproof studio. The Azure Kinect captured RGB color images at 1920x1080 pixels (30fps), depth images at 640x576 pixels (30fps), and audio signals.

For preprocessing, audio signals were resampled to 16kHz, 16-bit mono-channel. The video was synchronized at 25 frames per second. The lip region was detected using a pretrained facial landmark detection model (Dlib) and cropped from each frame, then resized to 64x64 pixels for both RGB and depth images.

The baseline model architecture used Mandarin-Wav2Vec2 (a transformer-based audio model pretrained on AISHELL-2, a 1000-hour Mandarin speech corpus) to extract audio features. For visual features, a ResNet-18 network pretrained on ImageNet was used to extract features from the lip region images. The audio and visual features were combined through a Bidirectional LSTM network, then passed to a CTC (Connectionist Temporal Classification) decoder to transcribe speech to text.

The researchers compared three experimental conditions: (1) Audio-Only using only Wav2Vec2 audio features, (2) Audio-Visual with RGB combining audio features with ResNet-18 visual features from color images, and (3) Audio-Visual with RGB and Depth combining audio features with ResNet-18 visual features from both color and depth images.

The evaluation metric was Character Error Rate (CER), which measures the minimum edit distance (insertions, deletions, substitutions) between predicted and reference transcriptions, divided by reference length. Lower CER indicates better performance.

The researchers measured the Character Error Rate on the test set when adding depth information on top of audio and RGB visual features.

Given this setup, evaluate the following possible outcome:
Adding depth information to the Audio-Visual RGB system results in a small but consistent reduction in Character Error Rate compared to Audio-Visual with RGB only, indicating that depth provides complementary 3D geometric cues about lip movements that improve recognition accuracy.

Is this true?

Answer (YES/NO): YES